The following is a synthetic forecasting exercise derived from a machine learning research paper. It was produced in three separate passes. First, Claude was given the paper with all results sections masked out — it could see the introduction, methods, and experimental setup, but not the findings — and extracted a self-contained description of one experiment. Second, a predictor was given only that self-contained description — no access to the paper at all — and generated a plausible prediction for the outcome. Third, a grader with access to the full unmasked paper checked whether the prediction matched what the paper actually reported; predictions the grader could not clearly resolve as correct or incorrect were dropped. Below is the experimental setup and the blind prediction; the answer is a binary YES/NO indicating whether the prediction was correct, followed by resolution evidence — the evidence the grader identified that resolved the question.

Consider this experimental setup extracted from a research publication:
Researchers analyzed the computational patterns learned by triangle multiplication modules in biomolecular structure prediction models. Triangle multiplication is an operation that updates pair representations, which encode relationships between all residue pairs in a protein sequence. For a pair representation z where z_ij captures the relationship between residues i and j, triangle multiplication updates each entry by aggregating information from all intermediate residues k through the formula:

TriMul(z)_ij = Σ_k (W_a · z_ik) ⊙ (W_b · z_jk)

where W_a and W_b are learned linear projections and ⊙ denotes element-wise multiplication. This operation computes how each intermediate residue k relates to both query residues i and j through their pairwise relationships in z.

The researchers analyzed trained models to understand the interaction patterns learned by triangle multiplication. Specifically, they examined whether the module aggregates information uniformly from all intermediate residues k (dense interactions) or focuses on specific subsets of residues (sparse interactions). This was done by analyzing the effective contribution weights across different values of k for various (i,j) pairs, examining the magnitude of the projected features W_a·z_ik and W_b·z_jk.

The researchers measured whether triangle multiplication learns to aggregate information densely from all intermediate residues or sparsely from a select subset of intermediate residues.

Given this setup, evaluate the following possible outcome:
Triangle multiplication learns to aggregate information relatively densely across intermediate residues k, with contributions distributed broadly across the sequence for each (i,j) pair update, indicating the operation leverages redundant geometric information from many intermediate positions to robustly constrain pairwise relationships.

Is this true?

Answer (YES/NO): NO